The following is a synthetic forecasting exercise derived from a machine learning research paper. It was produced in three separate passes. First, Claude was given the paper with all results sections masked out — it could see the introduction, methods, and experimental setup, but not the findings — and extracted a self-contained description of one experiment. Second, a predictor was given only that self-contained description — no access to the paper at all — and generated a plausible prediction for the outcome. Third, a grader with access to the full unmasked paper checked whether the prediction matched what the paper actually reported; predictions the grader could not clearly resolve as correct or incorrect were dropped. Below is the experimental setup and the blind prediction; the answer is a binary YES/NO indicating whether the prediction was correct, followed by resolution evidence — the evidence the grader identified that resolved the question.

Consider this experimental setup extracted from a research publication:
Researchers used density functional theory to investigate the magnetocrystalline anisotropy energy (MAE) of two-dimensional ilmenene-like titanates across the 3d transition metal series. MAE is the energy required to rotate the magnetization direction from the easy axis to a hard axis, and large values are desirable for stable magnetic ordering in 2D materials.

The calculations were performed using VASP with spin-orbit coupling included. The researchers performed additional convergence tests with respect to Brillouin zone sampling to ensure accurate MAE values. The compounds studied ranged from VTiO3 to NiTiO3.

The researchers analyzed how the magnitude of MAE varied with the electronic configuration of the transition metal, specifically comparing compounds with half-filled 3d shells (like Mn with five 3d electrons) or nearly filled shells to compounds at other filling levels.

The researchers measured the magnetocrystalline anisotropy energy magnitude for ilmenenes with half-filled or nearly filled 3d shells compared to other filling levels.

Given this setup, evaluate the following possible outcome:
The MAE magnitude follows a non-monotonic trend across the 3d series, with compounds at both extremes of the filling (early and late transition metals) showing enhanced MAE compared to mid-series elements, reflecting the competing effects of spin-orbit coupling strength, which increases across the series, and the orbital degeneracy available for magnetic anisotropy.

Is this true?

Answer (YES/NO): NO